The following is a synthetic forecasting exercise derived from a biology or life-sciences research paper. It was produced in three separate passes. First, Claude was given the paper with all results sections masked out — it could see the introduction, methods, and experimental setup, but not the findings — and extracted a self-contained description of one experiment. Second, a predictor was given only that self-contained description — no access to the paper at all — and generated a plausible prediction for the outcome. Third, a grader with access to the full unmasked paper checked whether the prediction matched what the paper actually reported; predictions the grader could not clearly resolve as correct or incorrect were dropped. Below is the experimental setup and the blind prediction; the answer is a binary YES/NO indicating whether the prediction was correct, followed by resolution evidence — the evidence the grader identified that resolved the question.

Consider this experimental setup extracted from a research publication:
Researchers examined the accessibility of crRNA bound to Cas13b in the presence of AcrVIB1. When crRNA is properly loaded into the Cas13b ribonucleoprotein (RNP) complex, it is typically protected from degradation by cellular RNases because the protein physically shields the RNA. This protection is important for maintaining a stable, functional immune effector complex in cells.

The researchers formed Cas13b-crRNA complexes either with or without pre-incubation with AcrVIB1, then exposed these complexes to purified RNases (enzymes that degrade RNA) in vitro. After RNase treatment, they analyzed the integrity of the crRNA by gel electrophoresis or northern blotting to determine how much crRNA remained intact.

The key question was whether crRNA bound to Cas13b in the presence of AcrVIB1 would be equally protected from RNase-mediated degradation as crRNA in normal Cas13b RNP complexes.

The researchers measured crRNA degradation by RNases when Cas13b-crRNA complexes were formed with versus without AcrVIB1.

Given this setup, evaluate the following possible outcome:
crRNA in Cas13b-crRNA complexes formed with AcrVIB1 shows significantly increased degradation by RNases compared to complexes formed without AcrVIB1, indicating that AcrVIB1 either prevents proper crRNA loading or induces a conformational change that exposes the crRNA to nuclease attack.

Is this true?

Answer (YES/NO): YES